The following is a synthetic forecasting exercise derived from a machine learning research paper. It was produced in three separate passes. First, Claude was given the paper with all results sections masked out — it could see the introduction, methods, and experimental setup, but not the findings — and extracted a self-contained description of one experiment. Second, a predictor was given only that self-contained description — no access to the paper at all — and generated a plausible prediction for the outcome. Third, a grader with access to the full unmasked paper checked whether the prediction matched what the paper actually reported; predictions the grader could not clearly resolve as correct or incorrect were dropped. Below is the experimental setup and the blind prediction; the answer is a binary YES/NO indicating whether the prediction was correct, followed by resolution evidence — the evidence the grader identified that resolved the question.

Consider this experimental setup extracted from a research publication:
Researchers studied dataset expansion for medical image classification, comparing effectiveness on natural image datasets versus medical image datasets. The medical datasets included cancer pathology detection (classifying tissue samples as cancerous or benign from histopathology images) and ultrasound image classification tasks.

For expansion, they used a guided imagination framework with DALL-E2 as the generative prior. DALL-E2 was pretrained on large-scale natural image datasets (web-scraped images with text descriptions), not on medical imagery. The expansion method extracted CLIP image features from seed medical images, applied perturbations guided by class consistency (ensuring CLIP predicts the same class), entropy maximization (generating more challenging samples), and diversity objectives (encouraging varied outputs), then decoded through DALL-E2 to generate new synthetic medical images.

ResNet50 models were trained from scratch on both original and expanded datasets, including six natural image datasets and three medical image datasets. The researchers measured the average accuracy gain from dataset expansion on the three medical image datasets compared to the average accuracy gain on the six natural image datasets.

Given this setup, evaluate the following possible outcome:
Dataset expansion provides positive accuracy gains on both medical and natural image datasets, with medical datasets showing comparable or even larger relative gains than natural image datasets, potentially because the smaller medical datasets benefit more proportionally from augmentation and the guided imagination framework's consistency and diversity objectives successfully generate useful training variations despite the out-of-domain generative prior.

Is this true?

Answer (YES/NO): NO